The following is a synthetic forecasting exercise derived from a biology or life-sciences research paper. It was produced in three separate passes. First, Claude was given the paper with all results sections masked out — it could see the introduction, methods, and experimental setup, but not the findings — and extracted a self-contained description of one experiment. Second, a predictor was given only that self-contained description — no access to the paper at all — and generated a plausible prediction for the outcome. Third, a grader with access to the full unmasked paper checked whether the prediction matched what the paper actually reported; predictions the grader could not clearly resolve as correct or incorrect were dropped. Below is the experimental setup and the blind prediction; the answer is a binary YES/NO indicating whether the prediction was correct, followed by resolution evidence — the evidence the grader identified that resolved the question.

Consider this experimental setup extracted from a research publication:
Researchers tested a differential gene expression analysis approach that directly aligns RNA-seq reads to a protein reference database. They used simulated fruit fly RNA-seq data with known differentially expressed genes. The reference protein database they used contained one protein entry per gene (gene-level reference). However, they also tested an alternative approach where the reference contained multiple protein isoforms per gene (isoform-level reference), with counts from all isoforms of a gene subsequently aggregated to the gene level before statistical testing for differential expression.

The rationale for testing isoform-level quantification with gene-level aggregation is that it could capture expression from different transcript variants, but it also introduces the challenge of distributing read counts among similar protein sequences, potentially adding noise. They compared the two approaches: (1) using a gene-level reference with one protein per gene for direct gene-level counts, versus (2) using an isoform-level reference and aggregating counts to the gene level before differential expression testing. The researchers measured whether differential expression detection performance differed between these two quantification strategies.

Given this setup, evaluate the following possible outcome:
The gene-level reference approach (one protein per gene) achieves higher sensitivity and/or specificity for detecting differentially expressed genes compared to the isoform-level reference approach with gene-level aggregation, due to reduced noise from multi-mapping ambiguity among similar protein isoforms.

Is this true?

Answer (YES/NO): NO